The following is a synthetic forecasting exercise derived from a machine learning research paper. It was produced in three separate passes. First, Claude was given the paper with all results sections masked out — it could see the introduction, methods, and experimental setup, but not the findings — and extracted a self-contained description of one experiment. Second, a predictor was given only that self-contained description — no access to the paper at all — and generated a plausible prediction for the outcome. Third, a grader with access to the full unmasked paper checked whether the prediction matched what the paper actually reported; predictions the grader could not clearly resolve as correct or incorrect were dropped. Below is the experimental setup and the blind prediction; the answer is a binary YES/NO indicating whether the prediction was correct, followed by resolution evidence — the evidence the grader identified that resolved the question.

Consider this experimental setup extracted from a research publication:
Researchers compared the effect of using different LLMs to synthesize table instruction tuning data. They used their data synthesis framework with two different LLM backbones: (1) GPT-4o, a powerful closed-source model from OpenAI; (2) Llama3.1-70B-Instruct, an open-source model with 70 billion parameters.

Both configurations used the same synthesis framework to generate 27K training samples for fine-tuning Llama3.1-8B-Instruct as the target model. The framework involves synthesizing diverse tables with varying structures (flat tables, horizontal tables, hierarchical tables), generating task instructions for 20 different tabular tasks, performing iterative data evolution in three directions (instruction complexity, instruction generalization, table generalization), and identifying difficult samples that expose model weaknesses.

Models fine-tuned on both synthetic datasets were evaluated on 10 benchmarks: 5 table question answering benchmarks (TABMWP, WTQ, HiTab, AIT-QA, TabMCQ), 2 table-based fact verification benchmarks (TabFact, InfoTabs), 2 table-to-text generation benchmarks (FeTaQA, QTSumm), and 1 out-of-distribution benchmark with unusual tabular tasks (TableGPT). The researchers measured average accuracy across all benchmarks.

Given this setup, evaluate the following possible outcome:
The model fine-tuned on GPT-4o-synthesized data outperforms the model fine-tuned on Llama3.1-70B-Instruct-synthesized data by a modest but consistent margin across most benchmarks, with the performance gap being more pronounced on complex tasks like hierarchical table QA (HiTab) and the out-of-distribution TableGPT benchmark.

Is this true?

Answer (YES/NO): NO